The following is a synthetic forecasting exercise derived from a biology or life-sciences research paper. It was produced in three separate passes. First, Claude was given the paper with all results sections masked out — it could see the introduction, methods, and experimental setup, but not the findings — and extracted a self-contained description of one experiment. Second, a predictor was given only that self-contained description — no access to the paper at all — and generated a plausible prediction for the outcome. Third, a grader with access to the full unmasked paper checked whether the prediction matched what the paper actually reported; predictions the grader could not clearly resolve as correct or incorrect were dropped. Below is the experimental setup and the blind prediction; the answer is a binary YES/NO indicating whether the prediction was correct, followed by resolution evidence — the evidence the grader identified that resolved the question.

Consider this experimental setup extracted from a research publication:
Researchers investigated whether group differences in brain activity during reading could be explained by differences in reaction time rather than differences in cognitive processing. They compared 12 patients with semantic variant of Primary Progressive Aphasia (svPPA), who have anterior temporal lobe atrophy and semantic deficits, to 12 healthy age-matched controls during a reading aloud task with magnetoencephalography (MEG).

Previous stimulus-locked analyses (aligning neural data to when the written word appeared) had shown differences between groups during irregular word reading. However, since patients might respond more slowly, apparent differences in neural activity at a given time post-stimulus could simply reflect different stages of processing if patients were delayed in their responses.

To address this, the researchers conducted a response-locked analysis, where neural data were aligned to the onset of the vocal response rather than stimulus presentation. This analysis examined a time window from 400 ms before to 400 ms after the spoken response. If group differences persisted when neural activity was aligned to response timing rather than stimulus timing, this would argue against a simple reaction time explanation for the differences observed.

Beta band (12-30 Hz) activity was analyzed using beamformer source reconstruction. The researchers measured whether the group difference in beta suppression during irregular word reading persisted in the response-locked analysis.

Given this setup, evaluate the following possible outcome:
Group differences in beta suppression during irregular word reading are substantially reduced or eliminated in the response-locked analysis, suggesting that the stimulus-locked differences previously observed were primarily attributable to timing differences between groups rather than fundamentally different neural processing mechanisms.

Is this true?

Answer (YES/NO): NO